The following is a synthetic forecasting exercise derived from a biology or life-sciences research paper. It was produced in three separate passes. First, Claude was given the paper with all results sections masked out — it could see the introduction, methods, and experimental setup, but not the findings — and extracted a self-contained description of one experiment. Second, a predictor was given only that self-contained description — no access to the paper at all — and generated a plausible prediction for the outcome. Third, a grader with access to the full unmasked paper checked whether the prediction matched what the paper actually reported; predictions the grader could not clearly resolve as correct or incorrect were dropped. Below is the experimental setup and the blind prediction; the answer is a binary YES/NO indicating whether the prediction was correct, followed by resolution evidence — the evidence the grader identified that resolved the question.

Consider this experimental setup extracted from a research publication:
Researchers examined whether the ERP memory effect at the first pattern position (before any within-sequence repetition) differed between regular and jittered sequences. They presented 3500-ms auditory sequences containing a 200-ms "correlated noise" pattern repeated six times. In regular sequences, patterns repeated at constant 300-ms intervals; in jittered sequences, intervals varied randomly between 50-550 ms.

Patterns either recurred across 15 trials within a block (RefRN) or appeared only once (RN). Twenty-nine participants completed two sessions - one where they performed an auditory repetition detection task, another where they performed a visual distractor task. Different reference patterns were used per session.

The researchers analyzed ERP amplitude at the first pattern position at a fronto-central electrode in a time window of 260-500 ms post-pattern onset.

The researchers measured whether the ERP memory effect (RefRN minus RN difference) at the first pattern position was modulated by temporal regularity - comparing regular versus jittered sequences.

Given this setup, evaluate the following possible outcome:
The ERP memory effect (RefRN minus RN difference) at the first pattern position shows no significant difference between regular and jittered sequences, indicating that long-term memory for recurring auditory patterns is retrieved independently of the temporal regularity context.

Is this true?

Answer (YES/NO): YES